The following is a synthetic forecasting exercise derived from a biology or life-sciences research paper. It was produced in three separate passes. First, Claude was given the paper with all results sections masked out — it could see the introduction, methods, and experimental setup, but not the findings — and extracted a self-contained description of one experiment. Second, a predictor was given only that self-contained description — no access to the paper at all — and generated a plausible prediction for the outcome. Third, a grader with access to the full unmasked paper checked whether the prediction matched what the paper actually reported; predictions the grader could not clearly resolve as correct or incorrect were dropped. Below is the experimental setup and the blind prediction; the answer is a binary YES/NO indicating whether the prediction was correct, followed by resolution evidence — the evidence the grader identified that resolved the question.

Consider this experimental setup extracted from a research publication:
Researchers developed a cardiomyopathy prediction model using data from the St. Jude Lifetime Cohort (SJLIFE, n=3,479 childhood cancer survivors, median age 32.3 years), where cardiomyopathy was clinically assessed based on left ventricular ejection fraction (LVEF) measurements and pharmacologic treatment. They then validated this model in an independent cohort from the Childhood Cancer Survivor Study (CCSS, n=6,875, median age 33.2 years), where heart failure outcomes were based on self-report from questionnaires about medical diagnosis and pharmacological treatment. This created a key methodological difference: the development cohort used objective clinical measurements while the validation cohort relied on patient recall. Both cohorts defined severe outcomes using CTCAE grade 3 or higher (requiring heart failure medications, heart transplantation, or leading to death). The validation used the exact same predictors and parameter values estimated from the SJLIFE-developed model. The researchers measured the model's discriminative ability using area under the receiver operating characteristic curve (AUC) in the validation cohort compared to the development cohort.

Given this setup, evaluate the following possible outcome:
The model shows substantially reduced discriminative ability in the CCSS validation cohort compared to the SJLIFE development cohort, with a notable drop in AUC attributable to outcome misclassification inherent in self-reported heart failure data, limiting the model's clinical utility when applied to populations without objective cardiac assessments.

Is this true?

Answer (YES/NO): NO